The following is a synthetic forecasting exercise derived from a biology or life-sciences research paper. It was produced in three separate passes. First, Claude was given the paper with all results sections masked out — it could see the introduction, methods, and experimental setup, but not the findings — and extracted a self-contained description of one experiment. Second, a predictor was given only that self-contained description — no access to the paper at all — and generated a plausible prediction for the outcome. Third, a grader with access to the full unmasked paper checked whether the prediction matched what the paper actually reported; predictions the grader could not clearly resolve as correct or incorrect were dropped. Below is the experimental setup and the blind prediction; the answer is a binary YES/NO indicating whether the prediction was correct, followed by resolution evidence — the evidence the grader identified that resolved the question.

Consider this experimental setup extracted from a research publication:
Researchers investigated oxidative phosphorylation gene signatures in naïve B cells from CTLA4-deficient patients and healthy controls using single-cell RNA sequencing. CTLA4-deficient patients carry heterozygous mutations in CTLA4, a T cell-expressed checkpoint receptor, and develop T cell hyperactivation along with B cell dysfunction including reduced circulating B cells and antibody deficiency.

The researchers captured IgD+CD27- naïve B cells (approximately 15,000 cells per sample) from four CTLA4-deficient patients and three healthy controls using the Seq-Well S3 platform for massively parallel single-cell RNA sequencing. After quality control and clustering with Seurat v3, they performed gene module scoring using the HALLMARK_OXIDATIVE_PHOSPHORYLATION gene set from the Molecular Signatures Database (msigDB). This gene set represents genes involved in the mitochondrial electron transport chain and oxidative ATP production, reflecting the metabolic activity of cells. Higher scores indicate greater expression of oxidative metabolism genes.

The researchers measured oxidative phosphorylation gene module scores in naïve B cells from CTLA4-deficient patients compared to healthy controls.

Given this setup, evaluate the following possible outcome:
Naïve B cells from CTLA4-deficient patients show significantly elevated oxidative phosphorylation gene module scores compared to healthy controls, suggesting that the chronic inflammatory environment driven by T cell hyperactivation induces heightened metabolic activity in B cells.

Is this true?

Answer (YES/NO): NO